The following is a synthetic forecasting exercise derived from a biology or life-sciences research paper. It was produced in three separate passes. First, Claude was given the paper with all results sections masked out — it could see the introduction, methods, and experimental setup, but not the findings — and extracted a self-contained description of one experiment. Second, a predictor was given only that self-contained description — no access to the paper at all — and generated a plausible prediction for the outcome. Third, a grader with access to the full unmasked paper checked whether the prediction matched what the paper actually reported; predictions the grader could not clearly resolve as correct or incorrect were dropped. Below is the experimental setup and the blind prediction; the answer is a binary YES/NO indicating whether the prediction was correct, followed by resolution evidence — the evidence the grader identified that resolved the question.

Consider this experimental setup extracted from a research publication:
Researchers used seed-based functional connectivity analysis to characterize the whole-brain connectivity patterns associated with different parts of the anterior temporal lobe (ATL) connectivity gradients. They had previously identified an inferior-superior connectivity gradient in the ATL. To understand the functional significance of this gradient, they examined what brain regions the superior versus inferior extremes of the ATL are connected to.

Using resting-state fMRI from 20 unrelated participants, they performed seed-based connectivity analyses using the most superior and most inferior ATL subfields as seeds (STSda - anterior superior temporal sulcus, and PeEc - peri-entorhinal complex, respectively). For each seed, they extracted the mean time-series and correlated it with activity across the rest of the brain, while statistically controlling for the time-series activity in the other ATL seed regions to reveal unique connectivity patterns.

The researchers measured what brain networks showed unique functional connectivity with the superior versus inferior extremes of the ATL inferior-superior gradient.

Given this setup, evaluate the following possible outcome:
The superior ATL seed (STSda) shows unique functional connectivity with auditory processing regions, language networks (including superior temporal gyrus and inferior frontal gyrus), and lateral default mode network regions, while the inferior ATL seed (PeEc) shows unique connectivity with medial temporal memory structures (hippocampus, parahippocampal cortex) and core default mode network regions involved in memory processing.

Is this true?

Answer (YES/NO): NO